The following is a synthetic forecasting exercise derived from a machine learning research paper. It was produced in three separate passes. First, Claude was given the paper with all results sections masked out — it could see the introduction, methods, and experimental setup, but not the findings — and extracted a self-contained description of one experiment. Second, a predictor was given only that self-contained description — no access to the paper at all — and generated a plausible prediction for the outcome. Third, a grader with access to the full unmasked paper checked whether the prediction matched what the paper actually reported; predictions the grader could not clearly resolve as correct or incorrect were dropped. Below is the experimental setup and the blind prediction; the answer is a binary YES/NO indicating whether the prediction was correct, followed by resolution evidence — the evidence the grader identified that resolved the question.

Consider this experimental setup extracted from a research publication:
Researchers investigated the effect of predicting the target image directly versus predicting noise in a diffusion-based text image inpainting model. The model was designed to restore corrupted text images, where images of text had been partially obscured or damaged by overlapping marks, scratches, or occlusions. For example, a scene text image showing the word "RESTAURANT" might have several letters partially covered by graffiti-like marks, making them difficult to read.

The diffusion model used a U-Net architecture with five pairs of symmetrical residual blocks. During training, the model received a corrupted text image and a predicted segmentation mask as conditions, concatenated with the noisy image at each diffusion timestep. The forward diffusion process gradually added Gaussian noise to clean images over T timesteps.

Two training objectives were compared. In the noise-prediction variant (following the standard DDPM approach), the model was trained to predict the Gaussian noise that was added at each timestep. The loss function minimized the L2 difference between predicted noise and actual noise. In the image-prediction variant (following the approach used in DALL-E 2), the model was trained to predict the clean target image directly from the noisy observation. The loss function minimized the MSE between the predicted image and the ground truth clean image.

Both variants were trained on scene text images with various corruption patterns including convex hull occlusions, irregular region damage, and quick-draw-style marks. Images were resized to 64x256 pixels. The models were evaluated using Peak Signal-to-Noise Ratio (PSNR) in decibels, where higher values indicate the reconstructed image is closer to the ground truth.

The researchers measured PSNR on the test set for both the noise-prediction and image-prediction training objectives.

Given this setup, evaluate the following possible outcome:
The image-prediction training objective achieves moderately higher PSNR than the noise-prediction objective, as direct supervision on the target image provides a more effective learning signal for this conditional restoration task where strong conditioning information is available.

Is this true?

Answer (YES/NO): NO